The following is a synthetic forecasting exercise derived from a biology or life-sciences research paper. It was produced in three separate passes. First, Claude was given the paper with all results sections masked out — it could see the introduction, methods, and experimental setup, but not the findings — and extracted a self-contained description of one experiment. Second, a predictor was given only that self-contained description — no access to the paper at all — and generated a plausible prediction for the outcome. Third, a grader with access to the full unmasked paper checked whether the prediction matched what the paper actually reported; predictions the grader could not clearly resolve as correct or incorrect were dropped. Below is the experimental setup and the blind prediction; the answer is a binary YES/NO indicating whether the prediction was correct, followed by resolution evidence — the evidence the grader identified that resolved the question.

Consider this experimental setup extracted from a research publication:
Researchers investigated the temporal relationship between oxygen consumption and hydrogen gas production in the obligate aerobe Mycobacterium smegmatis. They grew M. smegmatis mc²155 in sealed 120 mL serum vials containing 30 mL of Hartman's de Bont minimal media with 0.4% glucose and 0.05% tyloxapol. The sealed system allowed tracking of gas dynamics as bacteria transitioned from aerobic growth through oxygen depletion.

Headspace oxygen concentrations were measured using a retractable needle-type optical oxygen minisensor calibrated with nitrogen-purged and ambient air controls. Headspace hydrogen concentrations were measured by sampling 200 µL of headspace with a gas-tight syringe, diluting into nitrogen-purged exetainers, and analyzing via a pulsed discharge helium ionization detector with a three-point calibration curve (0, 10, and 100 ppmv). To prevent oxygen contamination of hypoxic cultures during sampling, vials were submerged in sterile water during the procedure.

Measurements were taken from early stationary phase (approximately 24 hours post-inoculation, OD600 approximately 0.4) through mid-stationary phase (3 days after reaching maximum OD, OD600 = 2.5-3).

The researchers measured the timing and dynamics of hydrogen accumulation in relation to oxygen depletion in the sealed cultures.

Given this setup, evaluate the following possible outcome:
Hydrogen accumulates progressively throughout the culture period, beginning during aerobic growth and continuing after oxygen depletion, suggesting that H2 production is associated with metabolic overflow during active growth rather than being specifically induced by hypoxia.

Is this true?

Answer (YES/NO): NO